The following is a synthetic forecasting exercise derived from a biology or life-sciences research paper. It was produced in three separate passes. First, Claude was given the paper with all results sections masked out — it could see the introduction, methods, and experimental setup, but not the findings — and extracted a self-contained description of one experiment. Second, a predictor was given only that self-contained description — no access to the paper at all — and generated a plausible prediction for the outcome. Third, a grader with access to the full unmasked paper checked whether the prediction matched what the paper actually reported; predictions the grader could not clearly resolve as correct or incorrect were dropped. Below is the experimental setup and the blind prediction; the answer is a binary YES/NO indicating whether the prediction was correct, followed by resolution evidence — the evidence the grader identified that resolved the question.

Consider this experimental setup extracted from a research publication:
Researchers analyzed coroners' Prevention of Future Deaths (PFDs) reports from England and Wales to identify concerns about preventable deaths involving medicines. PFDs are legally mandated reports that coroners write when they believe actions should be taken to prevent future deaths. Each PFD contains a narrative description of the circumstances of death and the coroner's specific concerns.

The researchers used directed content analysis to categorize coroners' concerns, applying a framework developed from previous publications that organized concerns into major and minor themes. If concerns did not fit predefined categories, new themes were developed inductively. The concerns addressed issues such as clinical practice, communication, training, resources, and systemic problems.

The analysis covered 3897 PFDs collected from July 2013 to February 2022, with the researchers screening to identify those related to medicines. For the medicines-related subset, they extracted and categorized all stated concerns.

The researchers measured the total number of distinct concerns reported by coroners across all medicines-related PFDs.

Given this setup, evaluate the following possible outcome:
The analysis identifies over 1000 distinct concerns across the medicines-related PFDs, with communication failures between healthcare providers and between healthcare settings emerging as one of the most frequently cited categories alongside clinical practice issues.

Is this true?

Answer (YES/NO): YES